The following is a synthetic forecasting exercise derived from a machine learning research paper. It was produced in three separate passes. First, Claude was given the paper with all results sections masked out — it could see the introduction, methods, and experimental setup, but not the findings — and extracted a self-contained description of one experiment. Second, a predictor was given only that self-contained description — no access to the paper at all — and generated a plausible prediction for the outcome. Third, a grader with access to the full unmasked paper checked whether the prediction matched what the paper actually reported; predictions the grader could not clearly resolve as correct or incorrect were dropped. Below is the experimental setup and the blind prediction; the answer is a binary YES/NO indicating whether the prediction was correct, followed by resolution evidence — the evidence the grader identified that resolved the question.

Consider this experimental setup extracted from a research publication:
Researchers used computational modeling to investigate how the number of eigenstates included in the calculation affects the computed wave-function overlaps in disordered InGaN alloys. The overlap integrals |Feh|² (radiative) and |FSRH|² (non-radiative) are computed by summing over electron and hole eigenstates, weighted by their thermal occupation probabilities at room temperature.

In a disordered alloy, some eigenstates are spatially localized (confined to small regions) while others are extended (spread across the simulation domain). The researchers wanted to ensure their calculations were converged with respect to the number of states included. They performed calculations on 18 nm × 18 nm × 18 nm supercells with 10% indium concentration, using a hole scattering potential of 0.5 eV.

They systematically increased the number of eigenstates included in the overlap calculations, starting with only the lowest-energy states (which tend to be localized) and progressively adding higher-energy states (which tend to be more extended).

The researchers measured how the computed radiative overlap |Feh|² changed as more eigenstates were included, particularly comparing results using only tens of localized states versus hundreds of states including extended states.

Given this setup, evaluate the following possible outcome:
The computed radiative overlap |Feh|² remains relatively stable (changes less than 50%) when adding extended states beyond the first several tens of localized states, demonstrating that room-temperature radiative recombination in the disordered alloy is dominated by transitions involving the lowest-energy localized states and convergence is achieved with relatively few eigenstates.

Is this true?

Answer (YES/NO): NO